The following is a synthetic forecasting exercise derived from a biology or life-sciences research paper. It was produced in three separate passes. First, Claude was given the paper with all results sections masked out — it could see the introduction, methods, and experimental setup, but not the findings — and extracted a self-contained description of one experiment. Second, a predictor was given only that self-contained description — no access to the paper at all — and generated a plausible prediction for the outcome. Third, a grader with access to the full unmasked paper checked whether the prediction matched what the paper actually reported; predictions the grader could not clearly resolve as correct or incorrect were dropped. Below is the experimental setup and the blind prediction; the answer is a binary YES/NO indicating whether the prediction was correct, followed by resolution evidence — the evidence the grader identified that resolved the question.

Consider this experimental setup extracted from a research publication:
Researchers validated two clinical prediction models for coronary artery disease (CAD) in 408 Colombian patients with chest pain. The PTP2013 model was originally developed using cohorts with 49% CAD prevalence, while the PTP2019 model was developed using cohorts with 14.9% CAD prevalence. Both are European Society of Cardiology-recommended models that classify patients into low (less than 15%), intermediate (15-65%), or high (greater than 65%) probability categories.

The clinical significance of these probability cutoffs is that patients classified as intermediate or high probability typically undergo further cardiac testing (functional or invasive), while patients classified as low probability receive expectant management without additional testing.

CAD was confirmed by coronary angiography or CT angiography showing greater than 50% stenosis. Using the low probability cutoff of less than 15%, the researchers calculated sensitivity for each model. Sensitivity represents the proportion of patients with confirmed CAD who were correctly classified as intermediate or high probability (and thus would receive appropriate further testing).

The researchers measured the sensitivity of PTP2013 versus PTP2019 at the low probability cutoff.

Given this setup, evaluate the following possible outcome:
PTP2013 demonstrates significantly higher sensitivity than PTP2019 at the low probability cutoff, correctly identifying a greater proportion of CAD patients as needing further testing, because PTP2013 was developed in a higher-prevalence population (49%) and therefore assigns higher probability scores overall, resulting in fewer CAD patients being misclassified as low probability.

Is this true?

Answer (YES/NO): YES